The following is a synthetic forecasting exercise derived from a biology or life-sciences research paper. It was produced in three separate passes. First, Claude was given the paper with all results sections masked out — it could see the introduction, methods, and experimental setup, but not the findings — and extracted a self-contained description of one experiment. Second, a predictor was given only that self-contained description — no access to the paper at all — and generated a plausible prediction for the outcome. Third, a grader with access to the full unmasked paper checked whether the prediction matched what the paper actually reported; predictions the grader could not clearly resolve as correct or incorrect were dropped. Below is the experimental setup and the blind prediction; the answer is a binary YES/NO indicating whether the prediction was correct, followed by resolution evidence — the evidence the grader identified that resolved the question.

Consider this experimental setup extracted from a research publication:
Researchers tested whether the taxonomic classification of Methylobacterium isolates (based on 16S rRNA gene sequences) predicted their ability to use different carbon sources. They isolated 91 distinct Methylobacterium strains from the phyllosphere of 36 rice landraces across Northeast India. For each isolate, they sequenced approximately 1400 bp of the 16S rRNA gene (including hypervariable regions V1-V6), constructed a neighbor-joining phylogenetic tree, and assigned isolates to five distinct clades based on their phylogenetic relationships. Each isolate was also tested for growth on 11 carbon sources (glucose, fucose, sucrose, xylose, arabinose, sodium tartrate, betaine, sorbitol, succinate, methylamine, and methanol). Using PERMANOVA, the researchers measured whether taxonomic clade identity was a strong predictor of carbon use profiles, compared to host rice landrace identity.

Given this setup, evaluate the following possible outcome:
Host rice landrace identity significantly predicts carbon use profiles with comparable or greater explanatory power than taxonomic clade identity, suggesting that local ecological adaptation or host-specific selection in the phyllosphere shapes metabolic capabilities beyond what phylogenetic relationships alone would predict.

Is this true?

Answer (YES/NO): YES